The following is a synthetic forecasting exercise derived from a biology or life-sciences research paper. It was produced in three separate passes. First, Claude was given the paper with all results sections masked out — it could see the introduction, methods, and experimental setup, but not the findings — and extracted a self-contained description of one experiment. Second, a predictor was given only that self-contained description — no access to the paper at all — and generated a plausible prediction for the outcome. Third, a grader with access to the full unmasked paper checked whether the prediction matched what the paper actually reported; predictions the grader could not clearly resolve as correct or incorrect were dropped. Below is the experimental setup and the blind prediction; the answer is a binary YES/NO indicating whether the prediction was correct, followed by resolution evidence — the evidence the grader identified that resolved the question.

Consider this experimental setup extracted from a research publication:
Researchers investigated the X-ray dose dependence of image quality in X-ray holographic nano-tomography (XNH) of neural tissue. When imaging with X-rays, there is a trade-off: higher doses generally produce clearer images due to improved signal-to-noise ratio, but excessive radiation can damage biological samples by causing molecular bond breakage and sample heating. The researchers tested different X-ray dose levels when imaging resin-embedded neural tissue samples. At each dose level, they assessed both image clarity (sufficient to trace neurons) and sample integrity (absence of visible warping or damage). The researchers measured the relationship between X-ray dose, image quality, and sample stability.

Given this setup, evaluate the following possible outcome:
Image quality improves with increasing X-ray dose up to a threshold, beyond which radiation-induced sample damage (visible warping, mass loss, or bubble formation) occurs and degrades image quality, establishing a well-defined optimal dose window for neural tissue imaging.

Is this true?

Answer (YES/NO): YES